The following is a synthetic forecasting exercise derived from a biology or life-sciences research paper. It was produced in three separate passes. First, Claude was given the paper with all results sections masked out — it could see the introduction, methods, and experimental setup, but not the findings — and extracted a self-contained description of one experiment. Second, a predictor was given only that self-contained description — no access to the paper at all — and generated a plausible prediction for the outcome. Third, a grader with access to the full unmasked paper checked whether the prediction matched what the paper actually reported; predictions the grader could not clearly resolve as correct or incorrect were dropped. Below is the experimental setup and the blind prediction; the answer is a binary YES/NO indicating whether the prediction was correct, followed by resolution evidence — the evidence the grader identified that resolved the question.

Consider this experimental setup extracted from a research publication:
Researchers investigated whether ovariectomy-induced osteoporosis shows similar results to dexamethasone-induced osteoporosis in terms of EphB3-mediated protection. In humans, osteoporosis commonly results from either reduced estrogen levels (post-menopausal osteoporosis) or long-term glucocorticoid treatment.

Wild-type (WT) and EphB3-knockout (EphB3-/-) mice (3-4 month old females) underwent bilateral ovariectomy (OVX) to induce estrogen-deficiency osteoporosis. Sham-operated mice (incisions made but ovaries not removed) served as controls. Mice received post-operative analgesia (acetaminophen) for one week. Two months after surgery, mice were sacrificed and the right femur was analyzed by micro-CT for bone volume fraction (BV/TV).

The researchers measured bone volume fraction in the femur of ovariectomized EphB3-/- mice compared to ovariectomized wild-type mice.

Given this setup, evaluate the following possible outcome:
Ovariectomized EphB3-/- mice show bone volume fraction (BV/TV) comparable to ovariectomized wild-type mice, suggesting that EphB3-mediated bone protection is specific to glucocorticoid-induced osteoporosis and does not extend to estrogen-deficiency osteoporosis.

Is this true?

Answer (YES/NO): NO